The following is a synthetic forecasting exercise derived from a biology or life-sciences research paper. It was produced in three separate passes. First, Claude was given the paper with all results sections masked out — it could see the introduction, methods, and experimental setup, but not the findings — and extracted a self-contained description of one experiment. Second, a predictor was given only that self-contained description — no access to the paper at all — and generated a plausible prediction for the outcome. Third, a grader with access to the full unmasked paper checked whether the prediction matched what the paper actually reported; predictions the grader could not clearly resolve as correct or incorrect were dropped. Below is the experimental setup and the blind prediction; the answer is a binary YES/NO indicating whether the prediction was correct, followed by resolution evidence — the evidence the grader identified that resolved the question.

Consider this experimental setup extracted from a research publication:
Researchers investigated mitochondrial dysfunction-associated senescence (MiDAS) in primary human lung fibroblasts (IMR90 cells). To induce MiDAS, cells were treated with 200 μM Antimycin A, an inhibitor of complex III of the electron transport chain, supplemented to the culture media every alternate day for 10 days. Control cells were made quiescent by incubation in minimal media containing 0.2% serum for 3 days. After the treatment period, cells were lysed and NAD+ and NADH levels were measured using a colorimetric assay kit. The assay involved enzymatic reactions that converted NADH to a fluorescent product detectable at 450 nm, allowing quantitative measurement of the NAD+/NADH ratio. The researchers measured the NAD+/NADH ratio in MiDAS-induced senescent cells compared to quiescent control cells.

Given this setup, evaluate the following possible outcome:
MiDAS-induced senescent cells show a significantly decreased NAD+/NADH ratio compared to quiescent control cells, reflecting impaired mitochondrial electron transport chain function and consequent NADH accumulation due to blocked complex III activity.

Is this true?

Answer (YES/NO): YES